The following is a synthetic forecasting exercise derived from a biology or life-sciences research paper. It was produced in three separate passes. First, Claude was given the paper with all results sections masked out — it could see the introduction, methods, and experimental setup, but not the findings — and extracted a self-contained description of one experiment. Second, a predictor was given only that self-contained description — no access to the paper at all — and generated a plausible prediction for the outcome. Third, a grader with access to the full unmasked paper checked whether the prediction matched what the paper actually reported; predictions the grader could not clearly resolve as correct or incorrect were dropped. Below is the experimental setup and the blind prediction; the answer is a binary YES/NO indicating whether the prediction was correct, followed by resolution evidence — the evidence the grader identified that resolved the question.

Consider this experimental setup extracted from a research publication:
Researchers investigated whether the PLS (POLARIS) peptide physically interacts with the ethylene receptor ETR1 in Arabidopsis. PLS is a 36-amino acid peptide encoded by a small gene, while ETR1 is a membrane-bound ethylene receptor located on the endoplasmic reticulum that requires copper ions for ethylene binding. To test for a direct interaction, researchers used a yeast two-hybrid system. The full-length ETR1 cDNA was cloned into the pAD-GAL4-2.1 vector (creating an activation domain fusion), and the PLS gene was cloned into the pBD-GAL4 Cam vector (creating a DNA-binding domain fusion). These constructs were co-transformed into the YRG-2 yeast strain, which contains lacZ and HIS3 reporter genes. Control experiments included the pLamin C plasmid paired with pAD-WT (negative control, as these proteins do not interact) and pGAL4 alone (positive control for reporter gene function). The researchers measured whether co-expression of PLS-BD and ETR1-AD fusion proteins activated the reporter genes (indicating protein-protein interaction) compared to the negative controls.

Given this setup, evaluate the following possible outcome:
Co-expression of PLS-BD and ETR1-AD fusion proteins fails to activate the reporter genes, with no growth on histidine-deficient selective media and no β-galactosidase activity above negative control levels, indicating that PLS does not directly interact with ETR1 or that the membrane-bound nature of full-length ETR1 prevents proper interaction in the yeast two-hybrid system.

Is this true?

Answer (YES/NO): NO